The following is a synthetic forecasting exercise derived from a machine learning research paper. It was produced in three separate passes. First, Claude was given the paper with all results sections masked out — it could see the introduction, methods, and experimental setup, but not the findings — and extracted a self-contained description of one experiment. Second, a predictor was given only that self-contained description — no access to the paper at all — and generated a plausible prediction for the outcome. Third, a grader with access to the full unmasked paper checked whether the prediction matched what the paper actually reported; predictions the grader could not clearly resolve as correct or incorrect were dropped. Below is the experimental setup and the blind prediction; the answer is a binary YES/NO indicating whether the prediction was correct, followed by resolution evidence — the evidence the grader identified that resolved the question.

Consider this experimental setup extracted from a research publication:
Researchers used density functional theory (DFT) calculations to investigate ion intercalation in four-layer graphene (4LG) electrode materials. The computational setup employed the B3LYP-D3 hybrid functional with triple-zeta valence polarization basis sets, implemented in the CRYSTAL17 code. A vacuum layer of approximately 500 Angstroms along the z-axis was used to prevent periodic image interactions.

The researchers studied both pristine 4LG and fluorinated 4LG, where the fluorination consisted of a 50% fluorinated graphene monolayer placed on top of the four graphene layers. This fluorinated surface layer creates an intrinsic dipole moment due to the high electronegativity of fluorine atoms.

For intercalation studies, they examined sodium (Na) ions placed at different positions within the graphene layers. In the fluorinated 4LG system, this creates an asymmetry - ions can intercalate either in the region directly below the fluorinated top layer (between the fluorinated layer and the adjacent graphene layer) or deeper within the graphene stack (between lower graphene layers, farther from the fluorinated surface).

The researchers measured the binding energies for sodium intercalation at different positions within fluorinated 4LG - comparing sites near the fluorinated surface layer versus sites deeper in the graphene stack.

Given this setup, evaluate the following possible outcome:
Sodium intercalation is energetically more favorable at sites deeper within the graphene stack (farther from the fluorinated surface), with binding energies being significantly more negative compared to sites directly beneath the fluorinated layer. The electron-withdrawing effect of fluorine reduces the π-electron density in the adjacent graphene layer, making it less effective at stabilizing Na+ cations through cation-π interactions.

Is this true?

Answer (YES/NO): NO